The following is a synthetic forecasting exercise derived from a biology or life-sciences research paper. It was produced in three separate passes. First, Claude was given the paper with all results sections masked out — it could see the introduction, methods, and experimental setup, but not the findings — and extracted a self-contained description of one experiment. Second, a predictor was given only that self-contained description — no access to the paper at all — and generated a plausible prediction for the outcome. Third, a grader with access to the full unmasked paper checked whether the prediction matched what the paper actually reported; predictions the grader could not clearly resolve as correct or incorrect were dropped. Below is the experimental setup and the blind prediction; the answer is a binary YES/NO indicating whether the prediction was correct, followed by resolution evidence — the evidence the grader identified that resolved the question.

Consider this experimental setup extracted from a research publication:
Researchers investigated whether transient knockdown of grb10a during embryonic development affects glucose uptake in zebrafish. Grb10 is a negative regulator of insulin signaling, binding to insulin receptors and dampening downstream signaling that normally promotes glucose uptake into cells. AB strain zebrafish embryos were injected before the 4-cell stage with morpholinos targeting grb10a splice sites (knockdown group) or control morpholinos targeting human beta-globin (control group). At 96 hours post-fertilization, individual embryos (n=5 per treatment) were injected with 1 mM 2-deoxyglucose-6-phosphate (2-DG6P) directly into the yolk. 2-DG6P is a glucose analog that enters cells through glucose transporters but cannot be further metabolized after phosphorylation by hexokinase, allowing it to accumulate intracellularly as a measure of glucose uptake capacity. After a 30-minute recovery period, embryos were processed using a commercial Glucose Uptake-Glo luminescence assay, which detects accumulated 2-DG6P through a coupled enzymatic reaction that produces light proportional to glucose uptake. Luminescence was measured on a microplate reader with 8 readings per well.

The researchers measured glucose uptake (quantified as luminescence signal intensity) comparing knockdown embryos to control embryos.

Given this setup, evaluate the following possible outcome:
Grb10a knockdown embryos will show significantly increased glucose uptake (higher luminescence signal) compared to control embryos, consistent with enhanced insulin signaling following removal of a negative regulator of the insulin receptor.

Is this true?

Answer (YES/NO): YES